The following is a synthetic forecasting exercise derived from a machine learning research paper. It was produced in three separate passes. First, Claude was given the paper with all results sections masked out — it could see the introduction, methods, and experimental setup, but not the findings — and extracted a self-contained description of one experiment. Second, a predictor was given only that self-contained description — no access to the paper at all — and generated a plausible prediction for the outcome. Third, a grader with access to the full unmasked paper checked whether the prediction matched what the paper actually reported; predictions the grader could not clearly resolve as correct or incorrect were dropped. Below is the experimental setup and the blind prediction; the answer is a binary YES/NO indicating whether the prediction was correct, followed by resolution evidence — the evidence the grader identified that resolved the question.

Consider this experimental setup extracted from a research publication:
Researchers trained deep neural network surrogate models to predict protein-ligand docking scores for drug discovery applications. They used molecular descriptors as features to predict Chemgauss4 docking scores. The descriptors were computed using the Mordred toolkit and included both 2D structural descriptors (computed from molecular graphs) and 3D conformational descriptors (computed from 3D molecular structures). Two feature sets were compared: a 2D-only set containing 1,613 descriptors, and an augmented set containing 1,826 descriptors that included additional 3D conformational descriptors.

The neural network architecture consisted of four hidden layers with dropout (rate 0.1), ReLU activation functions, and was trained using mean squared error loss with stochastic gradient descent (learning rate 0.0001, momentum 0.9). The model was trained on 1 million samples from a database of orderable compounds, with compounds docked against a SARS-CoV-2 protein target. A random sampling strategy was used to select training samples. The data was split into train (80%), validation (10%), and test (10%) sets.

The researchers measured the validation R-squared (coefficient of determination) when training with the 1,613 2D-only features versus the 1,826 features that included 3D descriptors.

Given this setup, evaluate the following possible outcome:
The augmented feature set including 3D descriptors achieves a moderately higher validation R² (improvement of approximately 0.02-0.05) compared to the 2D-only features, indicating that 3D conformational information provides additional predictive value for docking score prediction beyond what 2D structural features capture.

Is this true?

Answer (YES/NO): NO